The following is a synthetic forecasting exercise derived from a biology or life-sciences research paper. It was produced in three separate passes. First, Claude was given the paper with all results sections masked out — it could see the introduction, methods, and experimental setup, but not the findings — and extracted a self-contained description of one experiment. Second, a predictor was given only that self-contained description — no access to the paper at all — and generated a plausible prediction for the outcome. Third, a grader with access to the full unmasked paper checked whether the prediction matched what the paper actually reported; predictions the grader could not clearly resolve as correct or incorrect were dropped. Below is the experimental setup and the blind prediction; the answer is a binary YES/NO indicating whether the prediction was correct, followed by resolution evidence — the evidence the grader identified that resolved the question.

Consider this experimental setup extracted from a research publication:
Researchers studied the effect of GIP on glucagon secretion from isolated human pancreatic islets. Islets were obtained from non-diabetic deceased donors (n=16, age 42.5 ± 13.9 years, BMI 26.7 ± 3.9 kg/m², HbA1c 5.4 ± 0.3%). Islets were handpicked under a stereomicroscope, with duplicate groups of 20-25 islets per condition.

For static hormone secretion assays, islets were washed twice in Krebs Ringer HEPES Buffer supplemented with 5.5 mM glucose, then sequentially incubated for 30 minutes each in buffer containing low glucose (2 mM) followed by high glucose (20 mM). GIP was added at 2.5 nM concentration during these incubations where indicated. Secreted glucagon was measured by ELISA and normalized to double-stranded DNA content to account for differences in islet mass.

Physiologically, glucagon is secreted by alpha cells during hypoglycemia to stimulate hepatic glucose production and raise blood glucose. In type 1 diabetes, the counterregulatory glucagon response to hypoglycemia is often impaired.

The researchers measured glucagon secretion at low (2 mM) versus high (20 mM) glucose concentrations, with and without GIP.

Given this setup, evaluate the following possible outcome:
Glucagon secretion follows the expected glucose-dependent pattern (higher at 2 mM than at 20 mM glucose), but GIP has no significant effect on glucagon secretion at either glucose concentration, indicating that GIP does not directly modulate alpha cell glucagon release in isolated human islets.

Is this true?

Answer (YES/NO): NO